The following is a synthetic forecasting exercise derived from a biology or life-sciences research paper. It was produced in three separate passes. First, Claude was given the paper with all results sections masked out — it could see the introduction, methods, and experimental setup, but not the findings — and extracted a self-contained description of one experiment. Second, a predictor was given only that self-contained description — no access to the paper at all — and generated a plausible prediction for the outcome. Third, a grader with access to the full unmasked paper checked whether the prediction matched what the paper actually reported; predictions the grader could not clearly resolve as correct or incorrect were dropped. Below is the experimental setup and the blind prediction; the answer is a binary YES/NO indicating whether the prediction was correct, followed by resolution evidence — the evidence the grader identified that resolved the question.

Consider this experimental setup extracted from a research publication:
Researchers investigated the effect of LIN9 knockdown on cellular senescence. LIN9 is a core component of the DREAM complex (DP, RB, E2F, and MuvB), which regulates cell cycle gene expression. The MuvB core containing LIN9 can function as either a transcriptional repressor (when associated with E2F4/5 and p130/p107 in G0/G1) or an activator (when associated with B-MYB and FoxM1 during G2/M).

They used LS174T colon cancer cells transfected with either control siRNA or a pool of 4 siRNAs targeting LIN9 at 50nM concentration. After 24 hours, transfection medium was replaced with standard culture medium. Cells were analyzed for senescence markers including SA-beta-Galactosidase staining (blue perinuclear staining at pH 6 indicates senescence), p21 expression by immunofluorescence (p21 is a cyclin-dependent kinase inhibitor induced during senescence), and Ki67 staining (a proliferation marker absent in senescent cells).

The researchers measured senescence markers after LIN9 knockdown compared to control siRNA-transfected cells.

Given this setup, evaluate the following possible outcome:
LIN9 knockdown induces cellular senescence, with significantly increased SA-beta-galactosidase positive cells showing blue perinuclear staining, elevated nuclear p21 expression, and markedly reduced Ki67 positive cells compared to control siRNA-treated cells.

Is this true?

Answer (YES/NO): NO